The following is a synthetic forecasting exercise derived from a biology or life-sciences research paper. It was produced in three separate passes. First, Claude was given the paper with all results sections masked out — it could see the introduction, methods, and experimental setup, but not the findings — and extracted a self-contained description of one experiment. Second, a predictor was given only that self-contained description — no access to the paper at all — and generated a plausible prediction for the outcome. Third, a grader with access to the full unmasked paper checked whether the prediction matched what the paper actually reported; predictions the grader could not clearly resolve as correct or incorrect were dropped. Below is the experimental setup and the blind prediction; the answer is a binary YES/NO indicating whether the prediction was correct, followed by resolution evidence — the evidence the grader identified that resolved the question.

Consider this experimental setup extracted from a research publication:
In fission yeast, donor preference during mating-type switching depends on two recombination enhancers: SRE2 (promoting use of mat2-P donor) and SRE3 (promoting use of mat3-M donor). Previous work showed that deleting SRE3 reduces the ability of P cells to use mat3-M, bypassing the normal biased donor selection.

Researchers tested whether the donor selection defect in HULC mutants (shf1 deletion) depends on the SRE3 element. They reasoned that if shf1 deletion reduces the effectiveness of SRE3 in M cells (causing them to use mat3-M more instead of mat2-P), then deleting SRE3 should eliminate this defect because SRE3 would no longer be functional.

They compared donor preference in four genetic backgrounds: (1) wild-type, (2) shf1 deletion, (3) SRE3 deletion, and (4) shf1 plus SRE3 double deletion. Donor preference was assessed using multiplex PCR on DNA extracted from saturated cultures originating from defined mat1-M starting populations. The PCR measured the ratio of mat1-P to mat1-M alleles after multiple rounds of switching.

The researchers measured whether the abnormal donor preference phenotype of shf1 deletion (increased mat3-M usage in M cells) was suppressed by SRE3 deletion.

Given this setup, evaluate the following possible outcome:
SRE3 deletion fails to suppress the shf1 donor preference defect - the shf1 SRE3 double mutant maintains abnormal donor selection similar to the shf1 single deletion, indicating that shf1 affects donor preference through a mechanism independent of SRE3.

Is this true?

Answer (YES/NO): NO